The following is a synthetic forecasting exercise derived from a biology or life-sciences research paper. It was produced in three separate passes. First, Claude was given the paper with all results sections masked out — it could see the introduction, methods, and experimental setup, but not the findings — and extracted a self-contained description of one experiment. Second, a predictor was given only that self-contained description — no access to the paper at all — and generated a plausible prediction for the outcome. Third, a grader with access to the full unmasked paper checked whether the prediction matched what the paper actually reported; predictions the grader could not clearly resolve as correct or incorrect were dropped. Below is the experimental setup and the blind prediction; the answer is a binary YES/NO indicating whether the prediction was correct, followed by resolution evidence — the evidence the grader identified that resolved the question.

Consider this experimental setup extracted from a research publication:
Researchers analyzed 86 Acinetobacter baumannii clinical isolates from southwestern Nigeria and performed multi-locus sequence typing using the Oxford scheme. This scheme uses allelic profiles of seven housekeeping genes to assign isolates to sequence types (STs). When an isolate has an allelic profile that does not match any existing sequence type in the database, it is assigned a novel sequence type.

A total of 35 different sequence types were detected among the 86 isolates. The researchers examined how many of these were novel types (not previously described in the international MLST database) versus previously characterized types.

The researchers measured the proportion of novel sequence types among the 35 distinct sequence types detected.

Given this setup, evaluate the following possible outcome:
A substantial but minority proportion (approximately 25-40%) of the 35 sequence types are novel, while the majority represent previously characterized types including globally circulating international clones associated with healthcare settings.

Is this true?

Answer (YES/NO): NO